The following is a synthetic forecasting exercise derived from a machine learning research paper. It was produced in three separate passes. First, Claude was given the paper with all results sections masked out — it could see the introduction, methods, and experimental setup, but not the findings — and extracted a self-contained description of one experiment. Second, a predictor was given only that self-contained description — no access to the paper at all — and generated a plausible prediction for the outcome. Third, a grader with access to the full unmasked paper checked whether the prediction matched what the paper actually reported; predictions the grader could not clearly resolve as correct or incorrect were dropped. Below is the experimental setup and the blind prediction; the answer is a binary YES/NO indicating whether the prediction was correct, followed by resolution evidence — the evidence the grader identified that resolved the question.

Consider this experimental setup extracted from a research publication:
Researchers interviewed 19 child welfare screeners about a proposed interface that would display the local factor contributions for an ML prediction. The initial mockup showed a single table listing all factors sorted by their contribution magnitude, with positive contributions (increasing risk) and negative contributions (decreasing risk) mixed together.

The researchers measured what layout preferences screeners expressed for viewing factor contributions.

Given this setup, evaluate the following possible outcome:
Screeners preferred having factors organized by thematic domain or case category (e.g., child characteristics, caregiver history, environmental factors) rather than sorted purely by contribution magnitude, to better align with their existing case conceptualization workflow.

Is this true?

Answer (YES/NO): NO